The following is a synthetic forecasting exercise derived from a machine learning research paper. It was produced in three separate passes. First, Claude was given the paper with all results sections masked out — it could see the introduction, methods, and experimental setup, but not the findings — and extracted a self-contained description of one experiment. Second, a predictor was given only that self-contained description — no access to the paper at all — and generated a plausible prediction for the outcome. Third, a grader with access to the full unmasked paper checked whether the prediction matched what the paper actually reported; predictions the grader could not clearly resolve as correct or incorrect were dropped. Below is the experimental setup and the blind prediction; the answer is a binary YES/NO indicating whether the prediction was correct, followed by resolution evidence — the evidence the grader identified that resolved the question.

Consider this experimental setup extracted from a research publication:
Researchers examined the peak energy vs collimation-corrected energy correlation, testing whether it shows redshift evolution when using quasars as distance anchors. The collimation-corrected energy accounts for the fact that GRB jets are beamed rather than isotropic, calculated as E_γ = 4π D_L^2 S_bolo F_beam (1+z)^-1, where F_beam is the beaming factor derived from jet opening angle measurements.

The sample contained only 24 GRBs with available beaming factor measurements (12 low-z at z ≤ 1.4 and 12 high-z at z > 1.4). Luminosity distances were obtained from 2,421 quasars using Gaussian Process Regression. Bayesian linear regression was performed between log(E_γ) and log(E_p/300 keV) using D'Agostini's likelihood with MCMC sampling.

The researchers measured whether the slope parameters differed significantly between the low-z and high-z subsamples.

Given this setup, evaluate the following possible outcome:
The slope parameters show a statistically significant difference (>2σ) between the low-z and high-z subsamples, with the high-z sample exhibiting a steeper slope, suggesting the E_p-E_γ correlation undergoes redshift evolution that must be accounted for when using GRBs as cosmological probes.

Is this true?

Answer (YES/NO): NO